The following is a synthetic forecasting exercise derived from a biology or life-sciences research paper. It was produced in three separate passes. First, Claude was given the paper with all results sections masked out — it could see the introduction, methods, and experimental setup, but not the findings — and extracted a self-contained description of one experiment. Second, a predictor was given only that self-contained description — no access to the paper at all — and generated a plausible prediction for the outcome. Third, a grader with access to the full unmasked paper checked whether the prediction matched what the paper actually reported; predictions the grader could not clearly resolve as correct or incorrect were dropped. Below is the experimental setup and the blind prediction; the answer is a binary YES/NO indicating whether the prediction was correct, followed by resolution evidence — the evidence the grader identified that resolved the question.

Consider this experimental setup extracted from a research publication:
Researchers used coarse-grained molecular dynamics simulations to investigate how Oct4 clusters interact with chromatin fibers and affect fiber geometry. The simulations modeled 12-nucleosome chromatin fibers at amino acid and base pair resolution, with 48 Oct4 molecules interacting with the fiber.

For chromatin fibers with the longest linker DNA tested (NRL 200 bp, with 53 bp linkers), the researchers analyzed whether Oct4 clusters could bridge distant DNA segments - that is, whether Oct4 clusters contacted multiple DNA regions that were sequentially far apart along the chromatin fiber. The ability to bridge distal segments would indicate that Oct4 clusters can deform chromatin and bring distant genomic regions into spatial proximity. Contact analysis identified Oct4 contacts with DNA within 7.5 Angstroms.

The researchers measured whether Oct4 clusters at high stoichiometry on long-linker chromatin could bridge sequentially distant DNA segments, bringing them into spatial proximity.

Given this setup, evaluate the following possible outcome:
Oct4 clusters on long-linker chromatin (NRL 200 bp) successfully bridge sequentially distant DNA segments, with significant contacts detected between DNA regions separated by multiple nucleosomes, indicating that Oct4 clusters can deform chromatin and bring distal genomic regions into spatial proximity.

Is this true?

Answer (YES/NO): YES